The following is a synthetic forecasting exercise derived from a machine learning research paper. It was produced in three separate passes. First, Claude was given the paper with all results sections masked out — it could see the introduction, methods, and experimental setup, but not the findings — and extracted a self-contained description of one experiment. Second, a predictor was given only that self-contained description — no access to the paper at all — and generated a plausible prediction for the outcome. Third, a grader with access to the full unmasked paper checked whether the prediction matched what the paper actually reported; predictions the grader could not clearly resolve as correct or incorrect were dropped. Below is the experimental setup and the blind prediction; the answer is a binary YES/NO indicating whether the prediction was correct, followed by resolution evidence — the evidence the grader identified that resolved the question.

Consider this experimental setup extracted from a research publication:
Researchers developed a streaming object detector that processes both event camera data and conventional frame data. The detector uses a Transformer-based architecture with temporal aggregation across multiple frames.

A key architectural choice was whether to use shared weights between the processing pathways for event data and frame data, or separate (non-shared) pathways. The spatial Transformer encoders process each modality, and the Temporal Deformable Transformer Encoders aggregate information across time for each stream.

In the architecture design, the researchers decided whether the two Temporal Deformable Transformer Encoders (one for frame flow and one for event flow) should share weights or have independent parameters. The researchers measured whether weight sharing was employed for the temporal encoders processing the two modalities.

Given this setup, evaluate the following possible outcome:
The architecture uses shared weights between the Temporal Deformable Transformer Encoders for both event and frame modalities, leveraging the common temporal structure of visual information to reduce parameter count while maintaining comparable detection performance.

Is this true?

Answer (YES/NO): NO